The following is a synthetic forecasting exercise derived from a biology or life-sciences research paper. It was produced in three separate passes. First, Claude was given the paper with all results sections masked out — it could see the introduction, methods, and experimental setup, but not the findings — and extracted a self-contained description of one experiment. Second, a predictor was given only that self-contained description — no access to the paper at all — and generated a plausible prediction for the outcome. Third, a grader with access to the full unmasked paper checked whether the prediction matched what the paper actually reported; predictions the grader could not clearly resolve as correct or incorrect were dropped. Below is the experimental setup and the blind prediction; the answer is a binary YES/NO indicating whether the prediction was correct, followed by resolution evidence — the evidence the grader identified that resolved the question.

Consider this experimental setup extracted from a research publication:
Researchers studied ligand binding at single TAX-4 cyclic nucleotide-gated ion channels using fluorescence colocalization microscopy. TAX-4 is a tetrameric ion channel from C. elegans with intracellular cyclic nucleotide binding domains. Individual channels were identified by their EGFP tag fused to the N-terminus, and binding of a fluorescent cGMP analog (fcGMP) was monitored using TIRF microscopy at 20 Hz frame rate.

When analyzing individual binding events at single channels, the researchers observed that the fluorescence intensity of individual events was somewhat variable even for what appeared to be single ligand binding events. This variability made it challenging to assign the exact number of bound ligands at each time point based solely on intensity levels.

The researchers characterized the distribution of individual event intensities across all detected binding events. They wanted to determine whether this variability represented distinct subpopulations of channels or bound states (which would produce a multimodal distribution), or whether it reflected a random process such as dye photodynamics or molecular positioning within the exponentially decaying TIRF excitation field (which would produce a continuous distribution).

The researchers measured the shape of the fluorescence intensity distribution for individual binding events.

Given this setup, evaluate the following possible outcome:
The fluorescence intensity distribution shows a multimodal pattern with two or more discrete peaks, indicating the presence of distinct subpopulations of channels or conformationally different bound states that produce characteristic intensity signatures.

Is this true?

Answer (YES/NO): NO